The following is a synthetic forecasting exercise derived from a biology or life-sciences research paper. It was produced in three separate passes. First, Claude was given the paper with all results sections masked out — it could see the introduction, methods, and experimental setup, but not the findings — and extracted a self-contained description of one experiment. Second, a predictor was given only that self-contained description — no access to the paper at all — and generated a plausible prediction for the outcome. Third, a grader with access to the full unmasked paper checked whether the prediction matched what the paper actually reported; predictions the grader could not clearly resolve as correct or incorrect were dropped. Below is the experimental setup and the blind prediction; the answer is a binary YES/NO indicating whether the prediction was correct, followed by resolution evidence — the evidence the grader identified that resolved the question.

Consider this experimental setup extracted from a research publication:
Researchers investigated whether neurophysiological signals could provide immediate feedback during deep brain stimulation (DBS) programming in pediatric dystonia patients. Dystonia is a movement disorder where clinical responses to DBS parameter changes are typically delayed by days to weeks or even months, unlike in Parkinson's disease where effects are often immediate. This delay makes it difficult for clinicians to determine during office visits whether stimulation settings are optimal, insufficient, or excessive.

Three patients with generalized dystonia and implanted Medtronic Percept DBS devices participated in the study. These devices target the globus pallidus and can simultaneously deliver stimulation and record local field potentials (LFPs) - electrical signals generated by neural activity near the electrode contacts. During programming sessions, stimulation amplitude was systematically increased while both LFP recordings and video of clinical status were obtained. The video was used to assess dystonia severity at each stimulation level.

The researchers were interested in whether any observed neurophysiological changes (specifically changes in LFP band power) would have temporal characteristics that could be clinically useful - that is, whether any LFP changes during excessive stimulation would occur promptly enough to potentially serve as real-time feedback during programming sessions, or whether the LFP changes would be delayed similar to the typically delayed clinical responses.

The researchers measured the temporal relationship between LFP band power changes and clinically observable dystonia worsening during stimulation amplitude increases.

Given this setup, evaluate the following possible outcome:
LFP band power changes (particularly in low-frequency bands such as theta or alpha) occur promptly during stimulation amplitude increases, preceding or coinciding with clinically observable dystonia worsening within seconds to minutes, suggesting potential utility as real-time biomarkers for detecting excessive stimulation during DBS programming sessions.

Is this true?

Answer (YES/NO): NO